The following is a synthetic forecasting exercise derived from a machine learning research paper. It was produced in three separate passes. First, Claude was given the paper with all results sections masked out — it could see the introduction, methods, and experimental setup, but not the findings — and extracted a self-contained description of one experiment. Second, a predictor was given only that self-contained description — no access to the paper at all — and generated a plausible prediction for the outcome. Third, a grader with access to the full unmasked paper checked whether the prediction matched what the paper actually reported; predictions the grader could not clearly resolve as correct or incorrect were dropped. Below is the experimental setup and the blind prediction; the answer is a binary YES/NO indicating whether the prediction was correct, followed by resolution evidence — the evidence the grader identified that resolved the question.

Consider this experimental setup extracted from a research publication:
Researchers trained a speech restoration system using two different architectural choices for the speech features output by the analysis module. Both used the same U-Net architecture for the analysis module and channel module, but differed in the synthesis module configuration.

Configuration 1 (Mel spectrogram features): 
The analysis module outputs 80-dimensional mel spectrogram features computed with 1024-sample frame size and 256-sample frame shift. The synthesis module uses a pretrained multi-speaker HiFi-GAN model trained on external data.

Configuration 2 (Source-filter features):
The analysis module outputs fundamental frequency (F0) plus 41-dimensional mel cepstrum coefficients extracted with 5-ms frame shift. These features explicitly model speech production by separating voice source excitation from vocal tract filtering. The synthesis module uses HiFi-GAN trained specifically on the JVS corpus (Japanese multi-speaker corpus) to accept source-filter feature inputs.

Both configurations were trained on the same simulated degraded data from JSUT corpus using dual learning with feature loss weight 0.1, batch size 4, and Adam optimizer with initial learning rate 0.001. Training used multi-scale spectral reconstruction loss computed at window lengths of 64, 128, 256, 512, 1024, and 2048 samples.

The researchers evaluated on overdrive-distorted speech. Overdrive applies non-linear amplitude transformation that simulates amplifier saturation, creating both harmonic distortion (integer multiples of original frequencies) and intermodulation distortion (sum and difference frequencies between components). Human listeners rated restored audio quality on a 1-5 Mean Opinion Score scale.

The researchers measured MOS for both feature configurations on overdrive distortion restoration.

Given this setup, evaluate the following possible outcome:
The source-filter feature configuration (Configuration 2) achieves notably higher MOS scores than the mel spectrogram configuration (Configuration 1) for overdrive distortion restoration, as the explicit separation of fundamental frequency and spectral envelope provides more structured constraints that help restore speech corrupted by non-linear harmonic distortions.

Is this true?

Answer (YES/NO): NO